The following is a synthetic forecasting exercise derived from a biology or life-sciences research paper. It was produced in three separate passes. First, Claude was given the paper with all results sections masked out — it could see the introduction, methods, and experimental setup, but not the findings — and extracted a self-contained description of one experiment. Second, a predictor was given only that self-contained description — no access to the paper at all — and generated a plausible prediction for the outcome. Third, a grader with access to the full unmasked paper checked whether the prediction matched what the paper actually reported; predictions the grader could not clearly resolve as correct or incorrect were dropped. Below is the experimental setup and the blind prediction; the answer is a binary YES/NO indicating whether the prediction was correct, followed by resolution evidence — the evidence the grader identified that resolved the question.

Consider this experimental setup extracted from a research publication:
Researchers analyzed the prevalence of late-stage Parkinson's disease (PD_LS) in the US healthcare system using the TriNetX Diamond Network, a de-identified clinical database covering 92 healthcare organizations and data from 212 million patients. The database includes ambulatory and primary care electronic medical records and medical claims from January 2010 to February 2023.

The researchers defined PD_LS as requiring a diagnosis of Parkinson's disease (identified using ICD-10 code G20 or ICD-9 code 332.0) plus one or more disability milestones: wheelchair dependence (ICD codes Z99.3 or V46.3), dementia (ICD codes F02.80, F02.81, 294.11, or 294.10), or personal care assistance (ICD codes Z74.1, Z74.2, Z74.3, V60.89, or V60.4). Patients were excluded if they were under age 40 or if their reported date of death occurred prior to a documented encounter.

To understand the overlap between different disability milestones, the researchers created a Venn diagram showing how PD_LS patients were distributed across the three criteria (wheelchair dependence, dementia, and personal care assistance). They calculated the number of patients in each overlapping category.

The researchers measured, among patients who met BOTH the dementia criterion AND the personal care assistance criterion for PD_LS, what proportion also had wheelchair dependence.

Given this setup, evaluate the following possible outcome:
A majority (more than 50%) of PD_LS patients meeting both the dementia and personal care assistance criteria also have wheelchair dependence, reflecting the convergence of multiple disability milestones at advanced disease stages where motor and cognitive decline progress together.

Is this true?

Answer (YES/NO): NO